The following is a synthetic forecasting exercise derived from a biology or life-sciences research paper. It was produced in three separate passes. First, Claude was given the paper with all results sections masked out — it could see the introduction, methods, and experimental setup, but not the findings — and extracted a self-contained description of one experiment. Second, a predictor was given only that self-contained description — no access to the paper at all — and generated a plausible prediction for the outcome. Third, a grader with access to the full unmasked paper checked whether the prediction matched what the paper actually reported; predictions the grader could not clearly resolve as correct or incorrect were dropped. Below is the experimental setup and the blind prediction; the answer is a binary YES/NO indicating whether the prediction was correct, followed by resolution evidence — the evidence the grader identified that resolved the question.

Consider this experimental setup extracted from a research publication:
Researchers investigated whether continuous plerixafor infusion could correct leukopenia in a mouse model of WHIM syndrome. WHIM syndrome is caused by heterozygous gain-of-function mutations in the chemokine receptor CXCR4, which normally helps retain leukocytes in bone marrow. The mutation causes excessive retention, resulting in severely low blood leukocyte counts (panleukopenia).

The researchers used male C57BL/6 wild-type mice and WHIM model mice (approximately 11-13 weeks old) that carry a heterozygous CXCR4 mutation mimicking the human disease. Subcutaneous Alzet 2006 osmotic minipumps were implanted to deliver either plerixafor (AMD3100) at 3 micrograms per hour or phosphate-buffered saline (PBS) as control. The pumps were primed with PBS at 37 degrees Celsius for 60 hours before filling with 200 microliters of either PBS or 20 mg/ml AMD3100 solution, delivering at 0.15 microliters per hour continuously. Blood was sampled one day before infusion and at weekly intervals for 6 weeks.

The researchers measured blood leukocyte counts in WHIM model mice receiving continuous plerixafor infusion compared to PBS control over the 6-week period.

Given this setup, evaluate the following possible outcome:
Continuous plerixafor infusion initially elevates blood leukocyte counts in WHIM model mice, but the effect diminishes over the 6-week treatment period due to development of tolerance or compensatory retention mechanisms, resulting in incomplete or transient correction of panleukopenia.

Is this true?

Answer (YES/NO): NO